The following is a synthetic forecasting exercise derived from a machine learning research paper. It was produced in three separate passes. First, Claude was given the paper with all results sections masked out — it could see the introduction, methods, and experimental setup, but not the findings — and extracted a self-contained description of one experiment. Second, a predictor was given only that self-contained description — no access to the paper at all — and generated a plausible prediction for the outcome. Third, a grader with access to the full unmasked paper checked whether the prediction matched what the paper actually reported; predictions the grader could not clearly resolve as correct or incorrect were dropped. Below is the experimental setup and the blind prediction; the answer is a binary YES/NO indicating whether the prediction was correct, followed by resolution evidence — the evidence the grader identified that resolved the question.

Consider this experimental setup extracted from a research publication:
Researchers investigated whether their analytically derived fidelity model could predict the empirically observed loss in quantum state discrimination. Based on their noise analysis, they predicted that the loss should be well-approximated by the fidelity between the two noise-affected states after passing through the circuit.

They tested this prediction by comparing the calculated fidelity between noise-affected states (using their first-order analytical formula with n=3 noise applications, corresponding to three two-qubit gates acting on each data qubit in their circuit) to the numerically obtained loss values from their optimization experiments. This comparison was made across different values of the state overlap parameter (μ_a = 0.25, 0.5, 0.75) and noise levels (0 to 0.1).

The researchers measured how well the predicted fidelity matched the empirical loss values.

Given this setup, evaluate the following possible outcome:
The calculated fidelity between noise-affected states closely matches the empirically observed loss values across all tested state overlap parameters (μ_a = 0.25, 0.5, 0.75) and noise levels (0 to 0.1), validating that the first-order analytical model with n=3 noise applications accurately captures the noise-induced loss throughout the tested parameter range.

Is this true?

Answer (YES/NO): YES